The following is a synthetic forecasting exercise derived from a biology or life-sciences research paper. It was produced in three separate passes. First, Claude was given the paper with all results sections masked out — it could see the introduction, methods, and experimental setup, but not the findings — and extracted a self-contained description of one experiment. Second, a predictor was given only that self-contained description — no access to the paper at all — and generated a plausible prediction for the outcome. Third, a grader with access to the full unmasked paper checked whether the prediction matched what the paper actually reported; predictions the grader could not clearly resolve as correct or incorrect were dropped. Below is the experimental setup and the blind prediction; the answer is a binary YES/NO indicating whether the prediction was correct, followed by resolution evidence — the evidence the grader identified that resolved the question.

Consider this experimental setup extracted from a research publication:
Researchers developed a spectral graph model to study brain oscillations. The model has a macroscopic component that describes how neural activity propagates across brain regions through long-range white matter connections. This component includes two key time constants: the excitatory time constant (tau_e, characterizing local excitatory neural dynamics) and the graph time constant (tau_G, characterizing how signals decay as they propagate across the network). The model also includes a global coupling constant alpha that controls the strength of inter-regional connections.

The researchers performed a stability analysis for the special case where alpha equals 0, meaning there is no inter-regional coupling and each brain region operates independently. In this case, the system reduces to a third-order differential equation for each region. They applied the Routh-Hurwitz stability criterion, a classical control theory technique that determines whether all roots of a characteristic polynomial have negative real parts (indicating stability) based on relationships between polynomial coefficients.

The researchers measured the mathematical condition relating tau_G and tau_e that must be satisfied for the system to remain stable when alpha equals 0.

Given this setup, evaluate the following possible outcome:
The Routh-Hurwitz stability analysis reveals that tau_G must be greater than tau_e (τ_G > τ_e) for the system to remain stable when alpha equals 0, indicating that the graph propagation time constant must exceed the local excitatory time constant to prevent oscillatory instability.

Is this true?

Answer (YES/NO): NO